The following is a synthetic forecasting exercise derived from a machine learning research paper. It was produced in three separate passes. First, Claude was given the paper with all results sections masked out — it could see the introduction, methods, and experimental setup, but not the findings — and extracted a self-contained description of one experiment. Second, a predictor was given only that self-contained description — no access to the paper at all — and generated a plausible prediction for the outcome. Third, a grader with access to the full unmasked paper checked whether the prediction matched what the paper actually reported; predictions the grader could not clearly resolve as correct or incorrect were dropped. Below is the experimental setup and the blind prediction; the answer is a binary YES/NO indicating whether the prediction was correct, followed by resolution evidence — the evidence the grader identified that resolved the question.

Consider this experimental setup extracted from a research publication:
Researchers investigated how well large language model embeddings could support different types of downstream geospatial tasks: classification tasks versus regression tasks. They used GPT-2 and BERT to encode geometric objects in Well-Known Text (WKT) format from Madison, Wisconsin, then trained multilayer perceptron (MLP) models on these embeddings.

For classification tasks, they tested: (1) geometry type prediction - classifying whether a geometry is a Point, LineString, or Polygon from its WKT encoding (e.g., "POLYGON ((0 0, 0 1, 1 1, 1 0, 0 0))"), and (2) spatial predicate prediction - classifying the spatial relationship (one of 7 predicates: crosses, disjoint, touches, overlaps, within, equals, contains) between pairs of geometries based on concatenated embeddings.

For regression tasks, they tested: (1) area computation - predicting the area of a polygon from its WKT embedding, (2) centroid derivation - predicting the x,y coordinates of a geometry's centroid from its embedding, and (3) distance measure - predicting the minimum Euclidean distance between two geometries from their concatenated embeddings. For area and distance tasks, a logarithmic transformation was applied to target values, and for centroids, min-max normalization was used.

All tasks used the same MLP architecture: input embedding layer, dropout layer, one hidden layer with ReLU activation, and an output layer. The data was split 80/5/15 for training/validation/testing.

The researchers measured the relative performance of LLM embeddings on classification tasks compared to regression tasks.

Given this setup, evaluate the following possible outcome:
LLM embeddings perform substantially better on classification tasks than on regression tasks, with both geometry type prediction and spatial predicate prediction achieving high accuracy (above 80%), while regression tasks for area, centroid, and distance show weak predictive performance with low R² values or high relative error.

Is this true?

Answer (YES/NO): NO